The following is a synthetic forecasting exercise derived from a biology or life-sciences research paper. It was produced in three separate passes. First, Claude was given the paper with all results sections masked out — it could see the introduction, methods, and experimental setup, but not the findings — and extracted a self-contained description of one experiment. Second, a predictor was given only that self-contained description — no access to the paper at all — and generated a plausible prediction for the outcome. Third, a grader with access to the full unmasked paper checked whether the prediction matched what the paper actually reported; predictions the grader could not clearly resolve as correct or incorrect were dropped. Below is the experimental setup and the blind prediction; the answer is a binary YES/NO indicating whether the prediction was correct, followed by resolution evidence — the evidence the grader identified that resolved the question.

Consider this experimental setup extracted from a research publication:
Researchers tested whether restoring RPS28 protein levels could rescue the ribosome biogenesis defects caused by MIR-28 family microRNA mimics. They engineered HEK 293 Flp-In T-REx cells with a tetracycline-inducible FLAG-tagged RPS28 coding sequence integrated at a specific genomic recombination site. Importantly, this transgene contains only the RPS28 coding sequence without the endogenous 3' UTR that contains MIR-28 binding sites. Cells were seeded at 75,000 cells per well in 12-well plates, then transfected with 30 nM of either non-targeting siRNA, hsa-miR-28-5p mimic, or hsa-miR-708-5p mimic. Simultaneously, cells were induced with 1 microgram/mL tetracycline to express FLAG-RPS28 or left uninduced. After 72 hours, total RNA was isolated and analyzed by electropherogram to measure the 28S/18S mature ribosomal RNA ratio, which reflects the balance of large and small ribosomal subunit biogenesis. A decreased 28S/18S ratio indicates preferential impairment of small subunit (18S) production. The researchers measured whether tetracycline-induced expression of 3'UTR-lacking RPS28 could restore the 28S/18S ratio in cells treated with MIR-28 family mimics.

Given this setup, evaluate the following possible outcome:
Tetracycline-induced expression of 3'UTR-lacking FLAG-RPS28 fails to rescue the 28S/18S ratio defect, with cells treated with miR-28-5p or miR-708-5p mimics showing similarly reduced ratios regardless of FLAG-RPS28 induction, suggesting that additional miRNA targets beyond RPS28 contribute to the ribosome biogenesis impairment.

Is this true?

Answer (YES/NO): NO